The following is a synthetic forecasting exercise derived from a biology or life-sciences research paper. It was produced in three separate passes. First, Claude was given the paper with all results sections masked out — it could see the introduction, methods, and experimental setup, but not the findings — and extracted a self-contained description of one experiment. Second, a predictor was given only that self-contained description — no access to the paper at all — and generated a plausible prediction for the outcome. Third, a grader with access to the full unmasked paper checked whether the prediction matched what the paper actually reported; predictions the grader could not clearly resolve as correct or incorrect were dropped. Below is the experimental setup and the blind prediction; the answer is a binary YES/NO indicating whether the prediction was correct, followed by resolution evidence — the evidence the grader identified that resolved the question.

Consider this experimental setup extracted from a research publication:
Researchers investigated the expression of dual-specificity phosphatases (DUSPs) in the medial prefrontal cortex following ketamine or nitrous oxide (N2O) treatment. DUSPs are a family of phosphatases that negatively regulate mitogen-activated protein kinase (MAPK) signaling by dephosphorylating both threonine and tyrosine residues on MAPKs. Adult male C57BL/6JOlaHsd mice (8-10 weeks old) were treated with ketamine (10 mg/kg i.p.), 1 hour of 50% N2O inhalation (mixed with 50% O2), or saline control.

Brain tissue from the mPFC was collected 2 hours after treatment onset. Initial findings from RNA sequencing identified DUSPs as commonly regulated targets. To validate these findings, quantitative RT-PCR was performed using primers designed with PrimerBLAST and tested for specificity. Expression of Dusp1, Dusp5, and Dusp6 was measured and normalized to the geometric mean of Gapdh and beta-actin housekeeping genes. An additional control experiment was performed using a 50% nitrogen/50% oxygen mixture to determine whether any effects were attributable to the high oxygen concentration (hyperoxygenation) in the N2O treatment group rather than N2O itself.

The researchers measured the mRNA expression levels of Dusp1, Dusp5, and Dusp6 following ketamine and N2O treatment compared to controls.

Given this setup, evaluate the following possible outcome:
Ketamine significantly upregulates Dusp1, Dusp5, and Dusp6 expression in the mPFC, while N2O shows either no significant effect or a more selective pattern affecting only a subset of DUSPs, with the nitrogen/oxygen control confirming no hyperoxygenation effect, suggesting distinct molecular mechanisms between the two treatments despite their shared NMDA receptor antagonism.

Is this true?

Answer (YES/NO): NO